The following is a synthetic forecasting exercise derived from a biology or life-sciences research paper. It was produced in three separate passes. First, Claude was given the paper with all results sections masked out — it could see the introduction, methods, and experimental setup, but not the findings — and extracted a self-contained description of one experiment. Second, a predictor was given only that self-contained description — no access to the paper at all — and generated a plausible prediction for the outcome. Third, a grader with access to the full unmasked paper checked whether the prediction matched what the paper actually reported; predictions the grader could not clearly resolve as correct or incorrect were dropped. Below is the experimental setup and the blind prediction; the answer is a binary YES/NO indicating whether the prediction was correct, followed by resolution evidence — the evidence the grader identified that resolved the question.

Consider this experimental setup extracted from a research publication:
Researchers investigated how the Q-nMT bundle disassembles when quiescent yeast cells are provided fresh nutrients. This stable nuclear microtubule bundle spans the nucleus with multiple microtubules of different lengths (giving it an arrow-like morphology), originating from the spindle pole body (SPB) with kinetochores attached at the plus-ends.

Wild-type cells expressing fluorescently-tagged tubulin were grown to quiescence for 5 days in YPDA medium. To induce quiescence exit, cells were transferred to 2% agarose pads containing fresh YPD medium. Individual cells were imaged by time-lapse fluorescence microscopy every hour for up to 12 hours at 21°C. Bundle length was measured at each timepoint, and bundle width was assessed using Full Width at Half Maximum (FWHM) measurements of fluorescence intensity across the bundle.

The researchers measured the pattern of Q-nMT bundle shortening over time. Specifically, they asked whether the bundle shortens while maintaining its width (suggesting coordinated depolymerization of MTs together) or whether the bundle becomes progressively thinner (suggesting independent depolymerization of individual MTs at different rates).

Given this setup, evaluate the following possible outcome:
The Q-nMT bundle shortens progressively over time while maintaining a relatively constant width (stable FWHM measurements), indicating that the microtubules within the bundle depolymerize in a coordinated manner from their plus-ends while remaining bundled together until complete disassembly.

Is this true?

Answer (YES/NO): YES